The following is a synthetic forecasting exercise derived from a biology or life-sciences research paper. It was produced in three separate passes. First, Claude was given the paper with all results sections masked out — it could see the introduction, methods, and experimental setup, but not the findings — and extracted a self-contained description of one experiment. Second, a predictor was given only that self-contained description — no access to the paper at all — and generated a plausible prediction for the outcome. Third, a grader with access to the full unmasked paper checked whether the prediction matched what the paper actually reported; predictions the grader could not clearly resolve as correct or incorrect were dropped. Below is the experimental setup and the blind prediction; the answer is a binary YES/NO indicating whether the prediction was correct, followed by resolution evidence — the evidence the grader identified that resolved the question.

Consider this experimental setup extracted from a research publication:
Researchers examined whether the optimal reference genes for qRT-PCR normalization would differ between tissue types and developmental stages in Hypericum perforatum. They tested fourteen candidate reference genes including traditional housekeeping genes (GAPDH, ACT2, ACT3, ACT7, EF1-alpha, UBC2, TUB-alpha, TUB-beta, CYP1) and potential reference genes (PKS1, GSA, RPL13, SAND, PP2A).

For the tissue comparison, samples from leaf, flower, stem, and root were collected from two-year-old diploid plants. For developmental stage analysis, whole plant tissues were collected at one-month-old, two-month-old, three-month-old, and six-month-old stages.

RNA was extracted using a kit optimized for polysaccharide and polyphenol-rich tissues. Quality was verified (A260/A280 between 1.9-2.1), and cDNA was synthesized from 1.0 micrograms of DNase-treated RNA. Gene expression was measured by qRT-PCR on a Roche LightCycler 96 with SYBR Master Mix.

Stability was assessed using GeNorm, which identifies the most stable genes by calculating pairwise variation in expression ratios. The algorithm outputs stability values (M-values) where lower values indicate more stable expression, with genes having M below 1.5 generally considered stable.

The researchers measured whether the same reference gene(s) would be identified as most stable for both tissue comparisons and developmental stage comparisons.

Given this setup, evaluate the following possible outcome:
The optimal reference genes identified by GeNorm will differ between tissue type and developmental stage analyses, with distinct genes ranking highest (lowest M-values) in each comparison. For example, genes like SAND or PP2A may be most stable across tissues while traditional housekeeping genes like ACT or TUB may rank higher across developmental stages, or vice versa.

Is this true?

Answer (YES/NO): NO